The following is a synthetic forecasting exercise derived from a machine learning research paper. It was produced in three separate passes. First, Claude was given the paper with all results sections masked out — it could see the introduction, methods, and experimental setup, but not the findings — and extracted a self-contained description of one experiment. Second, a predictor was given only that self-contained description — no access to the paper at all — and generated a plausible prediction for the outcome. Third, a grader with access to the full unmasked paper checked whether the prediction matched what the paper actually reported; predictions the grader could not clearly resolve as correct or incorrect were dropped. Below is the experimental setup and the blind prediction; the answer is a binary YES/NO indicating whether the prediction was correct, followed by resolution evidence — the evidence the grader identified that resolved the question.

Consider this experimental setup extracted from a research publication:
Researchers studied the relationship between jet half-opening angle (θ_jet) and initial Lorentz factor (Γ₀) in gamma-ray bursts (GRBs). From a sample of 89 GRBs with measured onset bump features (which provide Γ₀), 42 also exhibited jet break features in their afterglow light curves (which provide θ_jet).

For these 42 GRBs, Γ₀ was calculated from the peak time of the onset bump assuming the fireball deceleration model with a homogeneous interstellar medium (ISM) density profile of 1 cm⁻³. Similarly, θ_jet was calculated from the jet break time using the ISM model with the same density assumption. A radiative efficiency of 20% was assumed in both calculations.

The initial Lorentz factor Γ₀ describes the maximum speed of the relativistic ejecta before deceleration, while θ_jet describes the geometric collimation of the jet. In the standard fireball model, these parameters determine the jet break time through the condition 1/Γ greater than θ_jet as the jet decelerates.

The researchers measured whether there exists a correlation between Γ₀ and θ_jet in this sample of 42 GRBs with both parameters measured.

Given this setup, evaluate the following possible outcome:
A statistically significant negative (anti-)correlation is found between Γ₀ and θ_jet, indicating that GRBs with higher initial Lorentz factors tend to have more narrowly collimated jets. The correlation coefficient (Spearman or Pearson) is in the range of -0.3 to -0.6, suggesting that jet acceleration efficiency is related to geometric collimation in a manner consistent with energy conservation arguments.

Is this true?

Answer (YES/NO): NO